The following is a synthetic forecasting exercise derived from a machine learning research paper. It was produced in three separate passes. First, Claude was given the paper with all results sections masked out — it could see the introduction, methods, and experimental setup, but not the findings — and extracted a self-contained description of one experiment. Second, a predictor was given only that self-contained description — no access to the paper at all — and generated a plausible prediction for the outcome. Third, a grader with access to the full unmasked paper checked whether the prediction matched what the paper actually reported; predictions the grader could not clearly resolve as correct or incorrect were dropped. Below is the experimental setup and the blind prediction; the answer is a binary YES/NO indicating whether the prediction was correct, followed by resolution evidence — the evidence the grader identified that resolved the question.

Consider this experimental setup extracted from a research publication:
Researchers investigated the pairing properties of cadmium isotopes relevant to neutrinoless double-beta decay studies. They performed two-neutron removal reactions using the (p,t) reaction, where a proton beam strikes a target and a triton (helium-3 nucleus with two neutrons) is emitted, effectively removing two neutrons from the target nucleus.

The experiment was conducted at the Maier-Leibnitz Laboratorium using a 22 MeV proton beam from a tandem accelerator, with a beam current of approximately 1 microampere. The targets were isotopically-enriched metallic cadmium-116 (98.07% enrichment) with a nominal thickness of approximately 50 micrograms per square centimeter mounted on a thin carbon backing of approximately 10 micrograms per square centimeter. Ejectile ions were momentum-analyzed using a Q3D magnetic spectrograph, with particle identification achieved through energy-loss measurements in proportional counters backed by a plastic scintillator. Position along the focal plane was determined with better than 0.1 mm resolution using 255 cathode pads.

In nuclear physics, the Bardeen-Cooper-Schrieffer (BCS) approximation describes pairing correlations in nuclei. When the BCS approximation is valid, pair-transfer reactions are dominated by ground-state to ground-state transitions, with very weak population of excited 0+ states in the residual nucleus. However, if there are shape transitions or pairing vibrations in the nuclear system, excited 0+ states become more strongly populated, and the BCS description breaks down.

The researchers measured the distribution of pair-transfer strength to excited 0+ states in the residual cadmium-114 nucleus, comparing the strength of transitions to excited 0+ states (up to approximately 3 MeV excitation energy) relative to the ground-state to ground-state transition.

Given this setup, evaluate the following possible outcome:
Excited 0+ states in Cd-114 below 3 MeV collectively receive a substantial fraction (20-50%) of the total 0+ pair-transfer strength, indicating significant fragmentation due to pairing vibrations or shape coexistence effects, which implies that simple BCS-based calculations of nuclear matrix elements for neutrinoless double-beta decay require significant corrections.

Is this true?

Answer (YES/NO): NO